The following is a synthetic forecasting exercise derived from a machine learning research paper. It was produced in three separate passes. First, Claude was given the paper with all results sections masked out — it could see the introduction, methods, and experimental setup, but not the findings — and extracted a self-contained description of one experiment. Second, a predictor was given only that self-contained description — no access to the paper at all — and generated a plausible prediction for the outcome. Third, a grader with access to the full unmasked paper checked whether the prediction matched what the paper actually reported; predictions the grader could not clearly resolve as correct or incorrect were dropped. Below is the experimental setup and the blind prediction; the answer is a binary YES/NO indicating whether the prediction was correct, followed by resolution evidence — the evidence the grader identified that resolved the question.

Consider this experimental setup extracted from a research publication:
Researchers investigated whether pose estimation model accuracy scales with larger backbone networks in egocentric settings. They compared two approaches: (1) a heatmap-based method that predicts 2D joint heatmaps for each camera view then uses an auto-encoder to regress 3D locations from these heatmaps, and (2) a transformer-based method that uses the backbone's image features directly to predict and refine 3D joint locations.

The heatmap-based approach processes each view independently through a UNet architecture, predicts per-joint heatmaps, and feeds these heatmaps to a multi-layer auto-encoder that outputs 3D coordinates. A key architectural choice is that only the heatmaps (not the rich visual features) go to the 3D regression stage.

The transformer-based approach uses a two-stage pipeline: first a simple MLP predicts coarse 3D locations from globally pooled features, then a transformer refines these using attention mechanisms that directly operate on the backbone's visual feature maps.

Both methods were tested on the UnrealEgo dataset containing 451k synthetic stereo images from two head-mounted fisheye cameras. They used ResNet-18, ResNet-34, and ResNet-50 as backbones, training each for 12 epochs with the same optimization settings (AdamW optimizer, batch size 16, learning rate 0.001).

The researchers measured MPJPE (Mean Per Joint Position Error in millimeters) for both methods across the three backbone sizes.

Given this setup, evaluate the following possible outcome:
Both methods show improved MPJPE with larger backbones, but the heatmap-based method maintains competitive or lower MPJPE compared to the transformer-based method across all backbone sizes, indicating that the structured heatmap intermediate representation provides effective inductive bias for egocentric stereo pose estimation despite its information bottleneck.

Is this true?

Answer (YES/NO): NO